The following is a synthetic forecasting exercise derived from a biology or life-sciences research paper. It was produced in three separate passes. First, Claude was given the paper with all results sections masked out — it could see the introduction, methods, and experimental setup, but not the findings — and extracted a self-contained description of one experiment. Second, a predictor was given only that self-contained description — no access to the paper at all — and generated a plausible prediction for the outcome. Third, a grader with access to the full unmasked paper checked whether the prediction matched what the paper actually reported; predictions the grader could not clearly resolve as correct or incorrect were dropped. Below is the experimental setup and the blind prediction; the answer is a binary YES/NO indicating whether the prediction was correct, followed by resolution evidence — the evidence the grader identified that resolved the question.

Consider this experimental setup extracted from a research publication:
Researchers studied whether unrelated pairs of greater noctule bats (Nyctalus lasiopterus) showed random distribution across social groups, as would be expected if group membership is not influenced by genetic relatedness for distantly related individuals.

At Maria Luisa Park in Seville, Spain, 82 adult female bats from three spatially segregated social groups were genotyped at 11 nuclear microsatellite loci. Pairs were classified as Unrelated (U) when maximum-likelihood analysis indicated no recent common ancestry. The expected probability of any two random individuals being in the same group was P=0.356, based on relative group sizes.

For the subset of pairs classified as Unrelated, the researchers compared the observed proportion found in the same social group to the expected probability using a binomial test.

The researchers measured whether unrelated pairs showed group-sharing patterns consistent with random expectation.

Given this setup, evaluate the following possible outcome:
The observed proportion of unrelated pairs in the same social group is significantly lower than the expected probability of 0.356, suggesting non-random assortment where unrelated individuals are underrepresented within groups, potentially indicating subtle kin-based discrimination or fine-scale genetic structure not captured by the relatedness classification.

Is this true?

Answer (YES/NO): NO